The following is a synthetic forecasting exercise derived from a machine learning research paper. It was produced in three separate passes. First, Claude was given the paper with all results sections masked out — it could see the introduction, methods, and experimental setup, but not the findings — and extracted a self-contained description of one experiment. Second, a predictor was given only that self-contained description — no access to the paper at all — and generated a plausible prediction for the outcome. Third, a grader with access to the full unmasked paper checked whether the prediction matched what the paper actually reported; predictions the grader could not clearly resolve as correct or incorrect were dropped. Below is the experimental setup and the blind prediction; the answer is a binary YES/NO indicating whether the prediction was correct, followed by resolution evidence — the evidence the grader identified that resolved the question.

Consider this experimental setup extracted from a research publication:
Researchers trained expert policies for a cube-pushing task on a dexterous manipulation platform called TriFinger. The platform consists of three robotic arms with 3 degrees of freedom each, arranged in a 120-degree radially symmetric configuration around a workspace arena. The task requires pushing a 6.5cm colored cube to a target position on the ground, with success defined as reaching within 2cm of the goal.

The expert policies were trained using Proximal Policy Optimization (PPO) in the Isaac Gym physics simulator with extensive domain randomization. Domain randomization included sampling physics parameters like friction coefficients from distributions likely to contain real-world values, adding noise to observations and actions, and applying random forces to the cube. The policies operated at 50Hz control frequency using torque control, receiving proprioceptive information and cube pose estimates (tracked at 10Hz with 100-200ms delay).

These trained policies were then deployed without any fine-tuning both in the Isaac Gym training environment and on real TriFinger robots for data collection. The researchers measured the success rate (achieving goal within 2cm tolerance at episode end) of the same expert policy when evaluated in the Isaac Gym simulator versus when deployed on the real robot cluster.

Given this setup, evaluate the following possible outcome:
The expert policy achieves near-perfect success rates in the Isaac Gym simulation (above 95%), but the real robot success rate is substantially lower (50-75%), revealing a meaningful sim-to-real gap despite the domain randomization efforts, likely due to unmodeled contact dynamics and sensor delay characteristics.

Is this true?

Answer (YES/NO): NO